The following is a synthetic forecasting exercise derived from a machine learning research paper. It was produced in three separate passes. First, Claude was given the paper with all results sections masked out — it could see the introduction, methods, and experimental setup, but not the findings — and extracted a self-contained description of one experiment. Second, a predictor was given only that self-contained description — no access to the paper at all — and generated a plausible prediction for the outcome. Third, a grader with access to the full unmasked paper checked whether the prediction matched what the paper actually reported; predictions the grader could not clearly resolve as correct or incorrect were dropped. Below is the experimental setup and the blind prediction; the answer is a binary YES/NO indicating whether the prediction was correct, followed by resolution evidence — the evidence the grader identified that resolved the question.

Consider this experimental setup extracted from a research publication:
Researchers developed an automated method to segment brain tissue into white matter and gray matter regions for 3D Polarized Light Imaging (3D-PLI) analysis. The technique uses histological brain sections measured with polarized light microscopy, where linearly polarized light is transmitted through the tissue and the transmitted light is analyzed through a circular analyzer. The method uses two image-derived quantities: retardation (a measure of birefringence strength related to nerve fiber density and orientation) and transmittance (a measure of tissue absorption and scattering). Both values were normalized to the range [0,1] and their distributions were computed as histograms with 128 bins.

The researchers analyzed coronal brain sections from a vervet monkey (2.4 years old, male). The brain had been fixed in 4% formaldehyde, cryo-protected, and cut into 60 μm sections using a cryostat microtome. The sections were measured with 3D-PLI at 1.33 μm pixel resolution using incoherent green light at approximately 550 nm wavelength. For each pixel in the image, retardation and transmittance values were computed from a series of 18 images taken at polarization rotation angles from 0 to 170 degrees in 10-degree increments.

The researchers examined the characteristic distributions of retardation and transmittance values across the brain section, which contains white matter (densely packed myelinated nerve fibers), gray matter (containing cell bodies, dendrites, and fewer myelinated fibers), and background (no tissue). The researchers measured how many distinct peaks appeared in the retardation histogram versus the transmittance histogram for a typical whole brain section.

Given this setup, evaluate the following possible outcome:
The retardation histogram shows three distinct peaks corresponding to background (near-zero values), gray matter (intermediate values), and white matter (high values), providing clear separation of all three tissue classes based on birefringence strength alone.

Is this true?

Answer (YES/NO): NO